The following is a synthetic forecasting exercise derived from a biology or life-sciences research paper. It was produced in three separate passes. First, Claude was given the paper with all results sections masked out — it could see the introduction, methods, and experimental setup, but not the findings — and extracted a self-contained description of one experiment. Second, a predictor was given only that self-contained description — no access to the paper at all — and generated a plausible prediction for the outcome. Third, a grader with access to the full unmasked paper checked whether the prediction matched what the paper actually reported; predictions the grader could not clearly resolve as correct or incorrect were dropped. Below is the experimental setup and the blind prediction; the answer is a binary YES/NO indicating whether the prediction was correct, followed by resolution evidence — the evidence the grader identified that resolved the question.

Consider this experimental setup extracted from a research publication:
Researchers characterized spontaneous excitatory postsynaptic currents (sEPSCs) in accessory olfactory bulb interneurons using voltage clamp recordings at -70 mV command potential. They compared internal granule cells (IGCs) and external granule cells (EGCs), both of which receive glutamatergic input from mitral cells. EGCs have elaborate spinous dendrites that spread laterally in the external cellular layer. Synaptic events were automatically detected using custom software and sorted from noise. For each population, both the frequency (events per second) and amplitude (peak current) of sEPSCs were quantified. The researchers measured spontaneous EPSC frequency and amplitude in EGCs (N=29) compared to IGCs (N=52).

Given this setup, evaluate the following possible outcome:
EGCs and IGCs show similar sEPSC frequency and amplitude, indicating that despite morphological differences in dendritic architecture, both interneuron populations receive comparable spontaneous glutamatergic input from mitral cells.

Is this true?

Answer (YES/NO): NO